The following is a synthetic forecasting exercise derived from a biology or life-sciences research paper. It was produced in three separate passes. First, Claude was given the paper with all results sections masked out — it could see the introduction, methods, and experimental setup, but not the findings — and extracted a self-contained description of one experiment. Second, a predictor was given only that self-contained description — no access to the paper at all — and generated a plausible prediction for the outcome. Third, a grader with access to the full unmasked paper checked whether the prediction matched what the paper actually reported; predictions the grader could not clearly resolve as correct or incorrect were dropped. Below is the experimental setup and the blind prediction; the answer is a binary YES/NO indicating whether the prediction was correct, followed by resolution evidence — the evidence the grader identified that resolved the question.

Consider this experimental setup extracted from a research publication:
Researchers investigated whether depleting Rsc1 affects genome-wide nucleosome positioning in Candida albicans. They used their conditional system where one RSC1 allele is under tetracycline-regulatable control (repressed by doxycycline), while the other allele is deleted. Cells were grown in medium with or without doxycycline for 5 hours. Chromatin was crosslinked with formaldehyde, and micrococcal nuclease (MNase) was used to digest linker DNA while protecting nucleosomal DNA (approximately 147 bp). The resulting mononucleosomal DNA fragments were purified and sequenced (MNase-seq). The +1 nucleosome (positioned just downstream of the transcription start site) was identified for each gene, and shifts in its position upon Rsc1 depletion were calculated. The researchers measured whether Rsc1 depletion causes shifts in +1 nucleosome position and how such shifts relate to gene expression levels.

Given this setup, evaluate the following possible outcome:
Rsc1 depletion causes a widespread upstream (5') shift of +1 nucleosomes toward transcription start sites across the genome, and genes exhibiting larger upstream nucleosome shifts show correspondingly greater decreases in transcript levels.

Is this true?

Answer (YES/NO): NO